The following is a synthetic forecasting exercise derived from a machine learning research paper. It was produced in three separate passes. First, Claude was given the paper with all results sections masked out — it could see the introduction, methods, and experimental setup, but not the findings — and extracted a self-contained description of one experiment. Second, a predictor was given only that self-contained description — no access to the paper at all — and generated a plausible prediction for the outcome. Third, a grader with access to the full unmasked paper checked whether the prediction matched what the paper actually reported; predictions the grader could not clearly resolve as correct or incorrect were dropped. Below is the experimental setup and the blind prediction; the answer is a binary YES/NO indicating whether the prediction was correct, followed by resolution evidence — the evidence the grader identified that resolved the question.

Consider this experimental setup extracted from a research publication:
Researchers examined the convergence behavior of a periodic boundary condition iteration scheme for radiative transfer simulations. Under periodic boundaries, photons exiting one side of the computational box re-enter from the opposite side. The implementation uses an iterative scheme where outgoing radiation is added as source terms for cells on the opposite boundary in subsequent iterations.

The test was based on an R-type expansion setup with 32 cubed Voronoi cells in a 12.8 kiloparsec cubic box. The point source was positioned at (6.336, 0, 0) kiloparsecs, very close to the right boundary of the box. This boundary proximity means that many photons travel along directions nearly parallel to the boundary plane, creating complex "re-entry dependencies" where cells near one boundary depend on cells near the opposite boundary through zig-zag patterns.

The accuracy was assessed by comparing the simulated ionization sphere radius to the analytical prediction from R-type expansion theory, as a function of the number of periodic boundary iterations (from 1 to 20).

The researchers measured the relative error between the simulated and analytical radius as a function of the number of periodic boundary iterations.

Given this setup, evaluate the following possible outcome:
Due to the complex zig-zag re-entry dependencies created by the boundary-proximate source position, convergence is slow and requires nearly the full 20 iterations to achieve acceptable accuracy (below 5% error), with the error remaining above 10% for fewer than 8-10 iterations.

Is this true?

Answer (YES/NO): NO